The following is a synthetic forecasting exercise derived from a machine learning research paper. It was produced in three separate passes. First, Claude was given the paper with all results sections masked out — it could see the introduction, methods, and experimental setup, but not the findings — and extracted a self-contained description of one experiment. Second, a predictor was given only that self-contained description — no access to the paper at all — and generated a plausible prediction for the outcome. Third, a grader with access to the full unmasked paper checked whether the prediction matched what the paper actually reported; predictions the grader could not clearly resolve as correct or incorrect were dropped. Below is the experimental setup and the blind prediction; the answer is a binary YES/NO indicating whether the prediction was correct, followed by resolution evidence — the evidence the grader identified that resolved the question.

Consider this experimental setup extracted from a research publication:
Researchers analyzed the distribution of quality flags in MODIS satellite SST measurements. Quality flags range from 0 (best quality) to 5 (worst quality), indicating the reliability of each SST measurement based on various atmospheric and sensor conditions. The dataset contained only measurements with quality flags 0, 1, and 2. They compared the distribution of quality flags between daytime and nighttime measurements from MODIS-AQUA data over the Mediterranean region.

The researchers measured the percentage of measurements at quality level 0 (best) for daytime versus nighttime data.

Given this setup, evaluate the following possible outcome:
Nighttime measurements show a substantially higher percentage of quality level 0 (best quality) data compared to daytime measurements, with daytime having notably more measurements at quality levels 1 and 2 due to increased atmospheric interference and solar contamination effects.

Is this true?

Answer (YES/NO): YES